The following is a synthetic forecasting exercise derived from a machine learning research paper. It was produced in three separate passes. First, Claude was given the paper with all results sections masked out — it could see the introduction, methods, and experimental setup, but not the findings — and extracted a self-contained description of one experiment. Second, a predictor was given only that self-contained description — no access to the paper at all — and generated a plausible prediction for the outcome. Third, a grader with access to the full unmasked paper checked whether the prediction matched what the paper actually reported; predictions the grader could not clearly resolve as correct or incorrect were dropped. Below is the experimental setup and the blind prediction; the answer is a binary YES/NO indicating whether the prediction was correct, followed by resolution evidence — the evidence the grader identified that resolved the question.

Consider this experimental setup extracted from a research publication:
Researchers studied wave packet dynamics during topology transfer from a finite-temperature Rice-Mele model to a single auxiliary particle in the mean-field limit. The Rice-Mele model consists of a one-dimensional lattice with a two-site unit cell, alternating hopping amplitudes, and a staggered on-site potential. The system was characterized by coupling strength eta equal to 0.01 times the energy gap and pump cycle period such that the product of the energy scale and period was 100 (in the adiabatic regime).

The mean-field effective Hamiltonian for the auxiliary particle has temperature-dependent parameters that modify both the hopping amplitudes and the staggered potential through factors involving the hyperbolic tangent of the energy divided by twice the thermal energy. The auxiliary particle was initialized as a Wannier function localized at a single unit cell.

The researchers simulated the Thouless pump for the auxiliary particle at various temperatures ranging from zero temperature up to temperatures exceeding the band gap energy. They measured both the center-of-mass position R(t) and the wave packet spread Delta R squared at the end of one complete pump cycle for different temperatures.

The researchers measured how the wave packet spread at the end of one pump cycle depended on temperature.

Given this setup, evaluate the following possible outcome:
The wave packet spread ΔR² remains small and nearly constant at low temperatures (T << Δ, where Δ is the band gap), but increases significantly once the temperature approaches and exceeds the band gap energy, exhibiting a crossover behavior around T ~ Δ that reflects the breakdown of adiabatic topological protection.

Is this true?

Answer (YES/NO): NO